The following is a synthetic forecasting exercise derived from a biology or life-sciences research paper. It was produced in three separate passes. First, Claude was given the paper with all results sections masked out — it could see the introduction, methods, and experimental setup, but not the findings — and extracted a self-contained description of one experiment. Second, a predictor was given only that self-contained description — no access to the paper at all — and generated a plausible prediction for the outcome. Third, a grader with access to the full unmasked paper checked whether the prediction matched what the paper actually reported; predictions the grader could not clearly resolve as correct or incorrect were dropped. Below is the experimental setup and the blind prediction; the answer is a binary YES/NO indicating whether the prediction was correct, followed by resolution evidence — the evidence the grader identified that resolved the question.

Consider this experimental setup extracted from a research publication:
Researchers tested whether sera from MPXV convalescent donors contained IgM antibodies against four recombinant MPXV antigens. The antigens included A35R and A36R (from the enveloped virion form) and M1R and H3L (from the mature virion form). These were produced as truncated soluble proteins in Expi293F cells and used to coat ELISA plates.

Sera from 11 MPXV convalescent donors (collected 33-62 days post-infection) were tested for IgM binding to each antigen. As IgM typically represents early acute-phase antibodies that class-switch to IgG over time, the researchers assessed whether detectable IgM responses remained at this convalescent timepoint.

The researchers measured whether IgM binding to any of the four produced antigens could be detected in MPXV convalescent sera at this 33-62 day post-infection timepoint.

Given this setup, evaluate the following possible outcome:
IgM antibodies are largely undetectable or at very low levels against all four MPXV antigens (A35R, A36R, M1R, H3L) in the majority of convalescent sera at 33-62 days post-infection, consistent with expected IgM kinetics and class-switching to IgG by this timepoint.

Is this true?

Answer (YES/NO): YES